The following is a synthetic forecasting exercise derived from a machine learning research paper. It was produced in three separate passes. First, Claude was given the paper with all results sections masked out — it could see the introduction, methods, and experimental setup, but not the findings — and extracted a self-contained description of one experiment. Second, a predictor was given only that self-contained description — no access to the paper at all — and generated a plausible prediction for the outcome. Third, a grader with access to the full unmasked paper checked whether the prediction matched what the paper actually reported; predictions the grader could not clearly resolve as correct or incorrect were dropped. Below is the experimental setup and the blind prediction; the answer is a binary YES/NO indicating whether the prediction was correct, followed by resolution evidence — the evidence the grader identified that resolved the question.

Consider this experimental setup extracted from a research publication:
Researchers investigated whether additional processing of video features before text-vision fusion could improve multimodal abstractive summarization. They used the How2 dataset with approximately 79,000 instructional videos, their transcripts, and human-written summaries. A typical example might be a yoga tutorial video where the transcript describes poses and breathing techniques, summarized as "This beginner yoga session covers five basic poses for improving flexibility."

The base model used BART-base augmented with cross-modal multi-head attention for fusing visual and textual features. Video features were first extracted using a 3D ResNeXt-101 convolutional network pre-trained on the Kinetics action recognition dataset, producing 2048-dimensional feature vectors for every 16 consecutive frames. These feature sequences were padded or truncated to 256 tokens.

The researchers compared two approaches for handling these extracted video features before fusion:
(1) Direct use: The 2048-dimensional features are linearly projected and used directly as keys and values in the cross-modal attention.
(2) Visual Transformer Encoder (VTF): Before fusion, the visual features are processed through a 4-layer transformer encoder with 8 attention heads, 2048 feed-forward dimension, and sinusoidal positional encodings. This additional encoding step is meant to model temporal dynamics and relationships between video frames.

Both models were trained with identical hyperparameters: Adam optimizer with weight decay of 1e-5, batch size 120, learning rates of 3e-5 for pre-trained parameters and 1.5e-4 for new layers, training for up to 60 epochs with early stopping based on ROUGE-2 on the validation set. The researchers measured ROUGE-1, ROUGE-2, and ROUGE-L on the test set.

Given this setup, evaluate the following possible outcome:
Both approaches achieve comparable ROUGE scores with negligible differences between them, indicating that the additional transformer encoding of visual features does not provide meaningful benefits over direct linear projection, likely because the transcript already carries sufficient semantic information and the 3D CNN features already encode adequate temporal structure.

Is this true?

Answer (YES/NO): NO